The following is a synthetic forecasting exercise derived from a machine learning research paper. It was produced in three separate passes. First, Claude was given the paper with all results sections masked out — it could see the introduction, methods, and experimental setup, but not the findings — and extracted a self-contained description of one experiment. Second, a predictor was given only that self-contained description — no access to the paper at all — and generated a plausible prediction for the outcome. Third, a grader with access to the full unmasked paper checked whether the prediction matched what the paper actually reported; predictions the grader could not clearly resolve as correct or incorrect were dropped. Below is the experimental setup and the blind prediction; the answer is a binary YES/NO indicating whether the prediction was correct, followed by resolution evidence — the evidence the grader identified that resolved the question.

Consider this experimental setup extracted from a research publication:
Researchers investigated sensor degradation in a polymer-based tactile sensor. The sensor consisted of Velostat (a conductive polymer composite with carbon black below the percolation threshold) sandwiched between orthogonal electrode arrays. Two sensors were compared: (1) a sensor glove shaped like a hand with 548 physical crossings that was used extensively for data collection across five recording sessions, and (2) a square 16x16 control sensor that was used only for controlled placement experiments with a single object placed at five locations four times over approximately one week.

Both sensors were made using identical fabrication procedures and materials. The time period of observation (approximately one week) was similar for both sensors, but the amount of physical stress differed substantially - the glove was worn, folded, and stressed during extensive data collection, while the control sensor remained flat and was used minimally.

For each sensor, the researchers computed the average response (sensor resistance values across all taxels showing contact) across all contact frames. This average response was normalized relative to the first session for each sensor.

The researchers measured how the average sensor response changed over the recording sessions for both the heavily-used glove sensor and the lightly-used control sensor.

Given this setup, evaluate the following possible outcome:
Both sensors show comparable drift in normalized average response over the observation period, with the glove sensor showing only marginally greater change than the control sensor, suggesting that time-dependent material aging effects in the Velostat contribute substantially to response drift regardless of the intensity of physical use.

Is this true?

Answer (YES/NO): YES